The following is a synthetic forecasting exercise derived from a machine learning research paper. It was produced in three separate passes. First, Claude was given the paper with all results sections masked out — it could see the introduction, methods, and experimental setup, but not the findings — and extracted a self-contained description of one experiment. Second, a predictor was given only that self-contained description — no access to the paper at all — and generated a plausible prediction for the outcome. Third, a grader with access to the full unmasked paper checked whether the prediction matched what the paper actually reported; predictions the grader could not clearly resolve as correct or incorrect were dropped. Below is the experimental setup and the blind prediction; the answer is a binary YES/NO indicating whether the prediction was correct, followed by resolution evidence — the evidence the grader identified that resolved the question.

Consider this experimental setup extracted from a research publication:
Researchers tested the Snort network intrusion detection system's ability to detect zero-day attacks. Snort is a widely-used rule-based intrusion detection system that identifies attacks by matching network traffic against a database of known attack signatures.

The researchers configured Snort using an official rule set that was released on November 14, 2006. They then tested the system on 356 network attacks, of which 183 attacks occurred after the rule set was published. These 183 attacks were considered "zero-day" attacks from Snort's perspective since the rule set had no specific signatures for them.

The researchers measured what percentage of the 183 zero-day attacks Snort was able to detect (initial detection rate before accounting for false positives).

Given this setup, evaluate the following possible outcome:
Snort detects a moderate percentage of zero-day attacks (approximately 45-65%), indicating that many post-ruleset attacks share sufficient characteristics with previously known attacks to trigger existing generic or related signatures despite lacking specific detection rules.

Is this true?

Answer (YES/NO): NO